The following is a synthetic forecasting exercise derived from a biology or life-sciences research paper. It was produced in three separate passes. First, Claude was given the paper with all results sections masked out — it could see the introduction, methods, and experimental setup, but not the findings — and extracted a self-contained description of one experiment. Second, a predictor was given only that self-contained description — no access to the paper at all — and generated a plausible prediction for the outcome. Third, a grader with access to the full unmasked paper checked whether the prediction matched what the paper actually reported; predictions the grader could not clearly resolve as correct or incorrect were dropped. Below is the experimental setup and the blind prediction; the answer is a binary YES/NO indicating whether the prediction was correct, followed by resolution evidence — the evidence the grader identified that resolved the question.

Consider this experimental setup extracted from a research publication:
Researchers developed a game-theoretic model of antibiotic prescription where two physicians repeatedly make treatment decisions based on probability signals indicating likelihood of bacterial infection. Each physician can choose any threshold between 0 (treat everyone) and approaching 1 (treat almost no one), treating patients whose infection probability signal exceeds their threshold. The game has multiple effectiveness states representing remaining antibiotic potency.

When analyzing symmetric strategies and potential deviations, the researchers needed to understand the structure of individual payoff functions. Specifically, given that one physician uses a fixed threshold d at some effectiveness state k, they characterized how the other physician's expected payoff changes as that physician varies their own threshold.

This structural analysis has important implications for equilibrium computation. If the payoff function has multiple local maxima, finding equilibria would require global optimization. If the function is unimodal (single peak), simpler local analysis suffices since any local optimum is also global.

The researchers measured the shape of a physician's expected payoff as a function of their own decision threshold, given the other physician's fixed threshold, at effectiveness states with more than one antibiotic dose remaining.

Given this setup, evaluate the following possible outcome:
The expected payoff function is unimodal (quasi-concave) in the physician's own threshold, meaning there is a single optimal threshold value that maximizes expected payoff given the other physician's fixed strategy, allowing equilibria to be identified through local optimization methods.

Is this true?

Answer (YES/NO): YES